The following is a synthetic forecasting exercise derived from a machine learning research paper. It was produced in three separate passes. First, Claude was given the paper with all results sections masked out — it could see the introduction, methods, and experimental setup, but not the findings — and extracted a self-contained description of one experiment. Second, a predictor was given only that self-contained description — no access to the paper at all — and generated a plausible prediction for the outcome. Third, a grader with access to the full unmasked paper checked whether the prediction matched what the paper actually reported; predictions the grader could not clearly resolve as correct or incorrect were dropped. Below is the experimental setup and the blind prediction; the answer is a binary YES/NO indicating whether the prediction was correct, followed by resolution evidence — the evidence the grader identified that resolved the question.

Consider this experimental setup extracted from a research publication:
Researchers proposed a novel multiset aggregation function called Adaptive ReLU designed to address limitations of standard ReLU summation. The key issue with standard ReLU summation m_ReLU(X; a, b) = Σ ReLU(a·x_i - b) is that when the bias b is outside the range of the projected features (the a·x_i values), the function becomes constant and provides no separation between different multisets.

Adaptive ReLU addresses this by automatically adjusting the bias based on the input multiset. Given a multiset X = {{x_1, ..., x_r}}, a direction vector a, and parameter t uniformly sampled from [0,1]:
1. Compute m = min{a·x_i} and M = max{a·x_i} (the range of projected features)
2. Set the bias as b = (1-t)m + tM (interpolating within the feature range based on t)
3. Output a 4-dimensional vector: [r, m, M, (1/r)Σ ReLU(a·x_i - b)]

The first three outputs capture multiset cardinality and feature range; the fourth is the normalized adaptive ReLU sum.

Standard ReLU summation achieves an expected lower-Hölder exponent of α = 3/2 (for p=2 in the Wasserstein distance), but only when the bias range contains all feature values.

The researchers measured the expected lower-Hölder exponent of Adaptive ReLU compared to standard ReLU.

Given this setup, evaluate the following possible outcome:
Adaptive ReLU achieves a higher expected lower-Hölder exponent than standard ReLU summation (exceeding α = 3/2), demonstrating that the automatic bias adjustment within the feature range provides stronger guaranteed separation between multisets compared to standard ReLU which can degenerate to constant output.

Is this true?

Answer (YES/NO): NO